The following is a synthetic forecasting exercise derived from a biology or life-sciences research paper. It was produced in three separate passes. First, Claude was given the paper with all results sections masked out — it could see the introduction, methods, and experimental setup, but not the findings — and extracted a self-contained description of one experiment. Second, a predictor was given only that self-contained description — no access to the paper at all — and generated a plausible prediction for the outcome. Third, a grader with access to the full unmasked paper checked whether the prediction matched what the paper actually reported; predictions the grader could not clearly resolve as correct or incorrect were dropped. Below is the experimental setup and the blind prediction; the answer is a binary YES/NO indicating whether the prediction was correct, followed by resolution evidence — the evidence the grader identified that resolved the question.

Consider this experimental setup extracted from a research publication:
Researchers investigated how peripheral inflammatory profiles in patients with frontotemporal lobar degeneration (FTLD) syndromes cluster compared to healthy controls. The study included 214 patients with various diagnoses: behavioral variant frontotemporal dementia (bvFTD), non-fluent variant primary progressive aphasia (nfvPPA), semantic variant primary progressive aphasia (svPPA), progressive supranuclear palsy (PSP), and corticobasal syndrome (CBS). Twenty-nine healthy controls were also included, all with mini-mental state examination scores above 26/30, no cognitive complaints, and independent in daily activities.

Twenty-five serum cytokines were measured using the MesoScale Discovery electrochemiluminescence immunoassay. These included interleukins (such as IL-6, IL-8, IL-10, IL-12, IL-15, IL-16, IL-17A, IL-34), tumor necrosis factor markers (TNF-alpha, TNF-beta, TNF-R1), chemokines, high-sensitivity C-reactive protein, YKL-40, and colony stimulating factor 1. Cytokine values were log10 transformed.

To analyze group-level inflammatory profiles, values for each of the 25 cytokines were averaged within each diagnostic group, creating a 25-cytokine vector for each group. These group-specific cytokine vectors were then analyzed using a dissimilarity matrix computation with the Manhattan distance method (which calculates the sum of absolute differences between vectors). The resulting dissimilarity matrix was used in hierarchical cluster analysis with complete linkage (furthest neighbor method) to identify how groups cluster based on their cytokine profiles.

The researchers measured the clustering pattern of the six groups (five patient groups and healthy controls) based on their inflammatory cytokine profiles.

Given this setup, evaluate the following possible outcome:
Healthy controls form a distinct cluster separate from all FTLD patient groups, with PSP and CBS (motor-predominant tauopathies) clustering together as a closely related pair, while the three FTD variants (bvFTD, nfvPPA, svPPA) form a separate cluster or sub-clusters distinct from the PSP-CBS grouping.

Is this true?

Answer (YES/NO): NO